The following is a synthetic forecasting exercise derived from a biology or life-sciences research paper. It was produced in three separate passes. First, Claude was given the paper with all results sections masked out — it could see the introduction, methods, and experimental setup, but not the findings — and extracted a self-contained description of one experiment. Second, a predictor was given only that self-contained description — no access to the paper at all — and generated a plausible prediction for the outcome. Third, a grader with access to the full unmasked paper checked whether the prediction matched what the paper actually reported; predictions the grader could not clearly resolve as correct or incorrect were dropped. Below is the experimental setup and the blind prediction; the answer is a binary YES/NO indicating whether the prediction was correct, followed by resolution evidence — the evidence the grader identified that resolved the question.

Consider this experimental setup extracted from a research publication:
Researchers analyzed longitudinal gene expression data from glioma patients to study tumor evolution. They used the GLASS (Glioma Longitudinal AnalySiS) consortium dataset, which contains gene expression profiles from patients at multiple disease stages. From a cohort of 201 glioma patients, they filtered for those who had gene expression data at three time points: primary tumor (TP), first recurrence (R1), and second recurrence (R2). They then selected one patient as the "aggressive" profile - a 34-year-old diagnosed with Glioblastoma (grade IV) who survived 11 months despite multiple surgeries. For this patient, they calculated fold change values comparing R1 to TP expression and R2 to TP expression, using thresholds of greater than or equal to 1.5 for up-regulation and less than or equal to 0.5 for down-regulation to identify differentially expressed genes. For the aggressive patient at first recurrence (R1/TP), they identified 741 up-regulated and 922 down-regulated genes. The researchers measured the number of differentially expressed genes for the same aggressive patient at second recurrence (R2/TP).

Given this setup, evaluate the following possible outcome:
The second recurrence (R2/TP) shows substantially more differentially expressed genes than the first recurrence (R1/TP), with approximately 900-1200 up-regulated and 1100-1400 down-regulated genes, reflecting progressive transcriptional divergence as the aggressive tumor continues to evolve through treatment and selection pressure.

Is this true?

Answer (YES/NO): YES